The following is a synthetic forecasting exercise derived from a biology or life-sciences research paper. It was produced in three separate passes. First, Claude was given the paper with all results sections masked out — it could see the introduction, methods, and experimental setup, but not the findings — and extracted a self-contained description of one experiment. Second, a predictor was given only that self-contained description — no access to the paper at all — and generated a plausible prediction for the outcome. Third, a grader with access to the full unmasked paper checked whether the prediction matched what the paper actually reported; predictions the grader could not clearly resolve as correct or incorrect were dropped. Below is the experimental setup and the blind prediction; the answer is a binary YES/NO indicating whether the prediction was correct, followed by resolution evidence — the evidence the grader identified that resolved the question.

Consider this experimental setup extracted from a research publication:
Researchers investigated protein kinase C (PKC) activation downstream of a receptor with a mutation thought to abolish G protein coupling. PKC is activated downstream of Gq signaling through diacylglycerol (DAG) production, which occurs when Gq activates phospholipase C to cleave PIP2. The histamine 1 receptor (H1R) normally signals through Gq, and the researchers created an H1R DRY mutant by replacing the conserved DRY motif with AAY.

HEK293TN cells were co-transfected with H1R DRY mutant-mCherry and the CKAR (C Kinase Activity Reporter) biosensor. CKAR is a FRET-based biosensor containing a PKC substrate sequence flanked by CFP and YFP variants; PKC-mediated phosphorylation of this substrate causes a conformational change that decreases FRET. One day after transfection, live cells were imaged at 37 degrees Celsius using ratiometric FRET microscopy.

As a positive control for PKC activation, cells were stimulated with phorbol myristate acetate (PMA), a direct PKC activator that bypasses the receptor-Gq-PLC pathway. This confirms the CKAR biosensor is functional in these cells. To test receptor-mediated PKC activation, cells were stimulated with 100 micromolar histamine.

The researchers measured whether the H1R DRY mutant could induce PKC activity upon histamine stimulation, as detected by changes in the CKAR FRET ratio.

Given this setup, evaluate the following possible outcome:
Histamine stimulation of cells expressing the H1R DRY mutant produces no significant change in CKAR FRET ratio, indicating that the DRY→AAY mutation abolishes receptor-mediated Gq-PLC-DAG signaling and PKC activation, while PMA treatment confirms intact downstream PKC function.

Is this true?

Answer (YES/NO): NO